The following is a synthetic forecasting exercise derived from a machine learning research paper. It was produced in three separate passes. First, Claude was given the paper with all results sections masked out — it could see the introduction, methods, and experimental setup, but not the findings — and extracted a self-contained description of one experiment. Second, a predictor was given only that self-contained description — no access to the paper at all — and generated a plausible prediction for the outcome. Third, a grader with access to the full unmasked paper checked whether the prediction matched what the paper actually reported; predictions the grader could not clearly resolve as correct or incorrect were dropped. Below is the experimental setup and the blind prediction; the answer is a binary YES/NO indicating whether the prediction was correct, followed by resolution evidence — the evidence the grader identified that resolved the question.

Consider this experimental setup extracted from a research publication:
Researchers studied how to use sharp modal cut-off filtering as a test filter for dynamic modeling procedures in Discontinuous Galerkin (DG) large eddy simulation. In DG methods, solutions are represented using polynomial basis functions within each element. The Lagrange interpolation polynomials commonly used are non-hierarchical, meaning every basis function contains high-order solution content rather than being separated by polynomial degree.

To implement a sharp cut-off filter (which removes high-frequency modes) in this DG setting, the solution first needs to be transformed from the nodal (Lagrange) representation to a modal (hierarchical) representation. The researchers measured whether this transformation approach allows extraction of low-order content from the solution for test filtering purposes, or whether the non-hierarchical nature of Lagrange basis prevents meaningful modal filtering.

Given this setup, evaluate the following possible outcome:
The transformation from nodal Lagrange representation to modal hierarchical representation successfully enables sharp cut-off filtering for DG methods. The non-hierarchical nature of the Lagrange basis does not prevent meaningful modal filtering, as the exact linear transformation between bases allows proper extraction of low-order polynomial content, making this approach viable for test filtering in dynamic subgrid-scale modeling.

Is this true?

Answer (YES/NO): YES